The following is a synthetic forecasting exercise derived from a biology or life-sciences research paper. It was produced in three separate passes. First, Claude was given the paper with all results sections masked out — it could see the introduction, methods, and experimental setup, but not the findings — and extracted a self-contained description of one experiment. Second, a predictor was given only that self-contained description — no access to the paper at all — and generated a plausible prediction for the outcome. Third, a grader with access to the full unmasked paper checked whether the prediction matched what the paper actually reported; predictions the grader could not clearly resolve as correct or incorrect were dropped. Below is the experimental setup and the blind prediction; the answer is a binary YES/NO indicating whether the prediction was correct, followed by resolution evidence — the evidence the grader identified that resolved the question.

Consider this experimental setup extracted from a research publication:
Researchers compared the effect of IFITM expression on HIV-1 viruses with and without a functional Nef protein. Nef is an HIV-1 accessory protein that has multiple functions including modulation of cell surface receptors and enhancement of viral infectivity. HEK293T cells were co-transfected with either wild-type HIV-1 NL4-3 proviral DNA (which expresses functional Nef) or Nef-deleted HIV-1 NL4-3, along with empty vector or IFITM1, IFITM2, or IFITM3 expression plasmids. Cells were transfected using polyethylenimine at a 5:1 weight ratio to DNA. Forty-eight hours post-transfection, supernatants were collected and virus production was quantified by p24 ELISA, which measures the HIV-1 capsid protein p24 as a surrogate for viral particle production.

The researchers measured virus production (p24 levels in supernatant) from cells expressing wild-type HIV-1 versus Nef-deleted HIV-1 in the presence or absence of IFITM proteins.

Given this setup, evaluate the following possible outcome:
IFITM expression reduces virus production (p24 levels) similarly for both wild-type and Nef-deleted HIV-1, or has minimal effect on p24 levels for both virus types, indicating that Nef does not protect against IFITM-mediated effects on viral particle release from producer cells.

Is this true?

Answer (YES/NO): NO